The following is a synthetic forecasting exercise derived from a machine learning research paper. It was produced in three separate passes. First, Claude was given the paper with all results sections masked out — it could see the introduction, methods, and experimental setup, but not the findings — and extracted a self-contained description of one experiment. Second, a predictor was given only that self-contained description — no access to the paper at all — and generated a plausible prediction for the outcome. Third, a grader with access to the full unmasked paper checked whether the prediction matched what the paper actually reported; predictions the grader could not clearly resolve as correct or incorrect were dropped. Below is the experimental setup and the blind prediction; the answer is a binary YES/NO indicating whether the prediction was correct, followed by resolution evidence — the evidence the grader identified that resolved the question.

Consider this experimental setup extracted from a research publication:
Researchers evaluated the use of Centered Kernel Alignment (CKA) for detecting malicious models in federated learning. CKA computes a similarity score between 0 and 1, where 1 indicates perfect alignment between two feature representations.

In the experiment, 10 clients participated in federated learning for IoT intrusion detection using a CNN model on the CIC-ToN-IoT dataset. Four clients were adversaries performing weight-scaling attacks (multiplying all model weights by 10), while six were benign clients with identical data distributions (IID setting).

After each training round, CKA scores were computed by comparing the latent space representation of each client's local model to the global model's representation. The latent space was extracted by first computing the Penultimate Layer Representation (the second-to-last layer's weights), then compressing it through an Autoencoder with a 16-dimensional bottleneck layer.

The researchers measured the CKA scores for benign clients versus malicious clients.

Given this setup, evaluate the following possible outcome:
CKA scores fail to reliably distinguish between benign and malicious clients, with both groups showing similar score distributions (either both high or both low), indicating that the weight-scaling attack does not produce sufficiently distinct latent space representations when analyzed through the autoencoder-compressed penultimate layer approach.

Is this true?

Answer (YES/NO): NO